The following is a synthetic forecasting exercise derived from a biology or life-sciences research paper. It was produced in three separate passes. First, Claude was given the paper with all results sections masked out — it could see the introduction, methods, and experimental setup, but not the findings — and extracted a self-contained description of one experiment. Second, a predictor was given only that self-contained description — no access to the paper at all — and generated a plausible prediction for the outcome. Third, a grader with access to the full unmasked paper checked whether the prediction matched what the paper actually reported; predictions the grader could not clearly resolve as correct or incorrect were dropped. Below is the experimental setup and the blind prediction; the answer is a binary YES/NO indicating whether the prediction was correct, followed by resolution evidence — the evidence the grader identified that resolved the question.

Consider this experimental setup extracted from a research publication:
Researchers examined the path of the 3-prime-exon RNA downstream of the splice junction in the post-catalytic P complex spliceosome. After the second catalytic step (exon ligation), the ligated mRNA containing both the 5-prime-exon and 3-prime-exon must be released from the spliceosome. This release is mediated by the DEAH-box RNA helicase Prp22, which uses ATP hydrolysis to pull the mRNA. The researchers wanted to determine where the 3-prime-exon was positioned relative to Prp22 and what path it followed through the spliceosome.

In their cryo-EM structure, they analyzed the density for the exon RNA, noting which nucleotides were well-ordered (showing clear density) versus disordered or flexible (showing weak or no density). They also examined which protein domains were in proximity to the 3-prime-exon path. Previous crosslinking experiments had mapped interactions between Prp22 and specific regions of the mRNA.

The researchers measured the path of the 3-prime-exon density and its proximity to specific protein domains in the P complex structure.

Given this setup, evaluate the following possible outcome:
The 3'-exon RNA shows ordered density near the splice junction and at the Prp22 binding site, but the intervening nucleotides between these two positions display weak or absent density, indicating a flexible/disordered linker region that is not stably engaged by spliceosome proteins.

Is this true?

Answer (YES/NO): NO